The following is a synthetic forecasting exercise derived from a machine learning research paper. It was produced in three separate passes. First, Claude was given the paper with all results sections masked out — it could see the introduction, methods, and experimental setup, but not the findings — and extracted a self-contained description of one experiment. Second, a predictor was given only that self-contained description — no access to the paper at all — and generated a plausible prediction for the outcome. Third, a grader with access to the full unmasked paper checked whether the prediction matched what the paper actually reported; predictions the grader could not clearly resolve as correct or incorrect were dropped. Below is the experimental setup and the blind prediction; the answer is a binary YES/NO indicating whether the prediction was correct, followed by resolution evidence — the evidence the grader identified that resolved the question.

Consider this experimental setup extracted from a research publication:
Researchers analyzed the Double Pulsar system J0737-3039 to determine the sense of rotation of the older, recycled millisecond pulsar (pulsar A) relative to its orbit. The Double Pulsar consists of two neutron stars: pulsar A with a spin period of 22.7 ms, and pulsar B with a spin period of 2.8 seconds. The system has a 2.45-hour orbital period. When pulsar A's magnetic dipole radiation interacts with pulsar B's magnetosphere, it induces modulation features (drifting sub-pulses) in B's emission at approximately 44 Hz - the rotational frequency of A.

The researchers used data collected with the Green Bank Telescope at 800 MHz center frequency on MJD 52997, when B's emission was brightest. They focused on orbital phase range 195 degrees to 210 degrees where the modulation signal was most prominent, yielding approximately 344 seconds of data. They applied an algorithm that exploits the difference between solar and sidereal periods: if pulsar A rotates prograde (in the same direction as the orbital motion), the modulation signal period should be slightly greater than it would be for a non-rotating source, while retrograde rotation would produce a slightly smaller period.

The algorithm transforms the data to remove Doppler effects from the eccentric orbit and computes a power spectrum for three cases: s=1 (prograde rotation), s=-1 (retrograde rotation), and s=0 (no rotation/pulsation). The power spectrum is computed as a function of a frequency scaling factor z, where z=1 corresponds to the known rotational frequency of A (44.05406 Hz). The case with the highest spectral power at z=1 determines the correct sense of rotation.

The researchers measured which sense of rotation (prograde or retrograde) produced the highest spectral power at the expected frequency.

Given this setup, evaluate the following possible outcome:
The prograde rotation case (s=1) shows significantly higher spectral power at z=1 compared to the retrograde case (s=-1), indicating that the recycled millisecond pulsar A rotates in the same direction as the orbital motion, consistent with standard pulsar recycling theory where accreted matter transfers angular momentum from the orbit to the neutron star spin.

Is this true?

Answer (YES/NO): YES